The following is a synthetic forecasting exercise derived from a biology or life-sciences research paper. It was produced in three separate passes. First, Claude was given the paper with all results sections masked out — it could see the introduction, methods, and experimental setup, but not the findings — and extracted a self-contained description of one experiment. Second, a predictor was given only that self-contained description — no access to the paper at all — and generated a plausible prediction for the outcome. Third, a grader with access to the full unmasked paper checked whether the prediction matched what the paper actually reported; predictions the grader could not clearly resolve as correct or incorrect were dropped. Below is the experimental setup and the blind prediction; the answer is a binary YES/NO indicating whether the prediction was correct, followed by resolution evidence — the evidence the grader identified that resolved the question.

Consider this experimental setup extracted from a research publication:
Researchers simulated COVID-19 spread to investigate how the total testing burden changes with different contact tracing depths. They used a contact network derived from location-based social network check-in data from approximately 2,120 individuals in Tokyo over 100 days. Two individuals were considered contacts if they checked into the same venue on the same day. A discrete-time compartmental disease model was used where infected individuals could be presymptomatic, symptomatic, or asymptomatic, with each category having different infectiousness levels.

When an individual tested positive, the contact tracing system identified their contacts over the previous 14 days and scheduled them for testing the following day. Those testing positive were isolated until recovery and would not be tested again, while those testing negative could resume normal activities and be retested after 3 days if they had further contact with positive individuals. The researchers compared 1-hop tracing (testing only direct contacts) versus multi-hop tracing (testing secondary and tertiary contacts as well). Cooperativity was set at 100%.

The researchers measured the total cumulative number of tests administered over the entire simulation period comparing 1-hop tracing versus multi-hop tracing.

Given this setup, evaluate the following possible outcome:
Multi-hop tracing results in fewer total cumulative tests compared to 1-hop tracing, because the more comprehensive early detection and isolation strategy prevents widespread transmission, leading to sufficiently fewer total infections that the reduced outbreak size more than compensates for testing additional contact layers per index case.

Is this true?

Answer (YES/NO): YES